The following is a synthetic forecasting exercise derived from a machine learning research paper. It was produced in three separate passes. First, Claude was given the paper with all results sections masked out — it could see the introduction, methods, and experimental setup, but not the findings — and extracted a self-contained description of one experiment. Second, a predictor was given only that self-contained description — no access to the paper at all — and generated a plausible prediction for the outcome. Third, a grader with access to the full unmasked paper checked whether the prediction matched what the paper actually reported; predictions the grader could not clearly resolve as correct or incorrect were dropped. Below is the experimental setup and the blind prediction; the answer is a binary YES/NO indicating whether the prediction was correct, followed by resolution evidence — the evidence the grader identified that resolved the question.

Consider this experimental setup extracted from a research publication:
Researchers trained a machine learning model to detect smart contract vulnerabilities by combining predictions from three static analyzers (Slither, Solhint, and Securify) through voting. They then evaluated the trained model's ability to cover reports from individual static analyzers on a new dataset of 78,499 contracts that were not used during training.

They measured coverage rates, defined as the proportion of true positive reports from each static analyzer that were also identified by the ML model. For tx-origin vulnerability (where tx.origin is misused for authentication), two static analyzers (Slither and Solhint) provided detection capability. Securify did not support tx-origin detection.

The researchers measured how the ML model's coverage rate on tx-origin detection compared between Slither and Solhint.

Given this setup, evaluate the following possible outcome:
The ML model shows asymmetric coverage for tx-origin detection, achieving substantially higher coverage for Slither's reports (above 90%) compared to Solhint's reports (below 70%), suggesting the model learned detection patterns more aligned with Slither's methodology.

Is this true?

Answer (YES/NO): NO